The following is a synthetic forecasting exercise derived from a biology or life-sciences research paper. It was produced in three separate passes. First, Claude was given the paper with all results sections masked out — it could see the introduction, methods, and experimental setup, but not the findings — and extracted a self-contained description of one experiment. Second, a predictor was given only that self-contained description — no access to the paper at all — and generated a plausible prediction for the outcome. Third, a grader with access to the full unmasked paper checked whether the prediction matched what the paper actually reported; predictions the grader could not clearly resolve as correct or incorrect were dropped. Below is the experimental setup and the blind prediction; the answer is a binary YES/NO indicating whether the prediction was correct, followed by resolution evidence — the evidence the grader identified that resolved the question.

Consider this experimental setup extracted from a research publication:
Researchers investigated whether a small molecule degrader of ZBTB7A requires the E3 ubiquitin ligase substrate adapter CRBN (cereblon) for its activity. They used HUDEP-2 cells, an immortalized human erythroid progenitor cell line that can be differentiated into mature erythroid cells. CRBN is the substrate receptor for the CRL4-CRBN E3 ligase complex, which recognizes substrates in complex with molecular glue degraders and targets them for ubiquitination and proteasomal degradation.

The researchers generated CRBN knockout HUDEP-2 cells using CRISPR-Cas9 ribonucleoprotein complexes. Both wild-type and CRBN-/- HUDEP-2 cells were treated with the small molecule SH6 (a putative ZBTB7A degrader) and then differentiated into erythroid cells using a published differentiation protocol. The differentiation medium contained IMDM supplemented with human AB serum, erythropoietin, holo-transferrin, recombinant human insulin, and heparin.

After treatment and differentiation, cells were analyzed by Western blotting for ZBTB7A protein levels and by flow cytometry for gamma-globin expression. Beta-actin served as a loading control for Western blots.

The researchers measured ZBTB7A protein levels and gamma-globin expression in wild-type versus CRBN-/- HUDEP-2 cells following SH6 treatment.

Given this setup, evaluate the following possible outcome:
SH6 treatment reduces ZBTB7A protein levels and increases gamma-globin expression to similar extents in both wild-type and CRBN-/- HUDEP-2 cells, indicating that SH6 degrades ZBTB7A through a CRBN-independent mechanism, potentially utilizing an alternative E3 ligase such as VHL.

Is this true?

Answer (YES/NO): NO